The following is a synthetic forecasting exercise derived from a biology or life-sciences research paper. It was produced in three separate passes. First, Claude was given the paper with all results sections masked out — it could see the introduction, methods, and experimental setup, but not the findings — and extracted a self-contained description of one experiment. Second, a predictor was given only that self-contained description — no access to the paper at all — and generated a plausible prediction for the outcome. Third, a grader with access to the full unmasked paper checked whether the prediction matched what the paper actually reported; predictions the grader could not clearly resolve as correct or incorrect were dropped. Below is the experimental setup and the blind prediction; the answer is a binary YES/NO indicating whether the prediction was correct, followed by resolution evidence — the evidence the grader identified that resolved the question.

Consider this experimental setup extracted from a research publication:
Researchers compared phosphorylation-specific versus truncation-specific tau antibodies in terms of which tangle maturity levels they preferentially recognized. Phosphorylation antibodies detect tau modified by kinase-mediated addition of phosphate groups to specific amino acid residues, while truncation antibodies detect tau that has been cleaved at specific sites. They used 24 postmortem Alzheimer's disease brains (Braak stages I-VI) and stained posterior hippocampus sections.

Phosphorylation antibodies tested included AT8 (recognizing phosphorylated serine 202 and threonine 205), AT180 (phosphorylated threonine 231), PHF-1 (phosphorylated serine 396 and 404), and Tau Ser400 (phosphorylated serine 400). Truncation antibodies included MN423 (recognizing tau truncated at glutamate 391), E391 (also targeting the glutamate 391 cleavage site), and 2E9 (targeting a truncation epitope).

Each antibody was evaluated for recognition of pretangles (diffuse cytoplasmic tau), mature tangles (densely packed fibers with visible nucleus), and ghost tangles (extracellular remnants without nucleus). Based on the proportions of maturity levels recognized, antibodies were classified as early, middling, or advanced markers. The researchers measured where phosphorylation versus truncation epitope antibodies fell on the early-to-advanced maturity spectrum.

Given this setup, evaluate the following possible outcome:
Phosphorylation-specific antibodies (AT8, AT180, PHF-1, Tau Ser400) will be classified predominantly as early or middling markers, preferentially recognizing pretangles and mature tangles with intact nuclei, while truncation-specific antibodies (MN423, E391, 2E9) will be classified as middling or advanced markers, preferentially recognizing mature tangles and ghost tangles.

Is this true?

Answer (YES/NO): YES